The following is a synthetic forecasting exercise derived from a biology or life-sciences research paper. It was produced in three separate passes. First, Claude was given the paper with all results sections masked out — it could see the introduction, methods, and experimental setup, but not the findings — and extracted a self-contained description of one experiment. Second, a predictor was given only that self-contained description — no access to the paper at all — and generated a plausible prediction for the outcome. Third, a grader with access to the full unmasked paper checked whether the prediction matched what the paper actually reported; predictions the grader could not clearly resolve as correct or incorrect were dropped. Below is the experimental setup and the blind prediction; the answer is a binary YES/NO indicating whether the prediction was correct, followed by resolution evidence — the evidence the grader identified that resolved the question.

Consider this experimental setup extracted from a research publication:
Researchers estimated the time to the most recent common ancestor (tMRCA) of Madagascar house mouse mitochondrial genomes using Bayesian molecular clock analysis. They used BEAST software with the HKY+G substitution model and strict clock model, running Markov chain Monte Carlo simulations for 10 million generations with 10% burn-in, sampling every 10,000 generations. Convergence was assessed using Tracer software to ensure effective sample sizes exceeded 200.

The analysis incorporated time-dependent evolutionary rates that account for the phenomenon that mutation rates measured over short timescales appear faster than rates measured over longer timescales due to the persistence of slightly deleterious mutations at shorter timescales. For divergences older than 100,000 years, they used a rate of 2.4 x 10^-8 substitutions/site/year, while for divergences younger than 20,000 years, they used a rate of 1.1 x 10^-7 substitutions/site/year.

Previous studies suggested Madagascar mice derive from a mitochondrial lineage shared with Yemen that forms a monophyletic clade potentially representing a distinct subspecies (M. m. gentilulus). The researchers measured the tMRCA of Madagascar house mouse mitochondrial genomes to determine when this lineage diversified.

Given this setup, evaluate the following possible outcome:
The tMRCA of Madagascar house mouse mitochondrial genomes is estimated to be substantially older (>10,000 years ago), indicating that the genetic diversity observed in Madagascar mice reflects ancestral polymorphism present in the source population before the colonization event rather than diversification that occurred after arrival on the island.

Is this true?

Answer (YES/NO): NO